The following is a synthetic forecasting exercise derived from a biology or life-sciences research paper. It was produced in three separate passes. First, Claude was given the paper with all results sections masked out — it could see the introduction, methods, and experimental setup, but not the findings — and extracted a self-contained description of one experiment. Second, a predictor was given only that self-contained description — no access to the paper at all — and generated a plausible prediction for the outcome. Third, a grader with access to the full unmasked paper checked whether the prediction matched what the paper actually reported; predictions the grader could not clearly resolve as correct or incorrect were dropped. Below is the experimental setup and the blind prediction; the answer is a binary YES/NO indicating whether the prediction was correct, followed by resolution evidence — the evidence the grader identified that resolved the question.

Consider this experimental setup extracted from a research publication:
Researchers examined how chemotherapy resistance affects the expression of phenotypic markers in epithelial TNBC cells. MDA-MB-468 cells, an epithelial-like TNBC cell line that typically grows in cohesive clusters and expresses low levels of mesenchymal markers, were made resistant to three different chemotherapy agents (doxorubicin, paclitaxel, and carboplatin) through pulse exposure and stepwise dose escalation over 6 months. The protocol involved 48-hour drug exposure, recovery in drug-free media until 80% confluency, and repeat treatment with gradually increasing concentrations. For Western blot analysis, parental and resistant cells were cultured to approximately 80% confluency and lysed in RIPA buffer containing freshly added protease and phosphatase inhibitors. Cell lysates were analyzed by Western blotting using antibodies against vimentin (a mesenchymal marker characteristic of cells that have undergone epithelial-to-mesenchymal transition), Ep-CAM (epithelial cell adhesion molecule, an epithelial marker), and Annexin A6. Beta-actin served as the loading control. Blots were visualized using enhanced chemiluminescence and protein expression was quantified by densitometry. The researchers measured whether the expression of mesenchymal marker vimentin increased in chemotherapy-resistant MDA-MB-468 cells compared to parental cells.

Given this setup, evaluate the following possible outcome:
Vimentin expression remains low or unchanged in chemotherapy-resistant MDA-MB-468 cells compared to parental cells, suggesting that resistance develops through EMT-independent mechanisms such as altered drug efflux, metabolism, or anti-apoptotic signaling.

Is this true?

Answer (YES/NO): NO